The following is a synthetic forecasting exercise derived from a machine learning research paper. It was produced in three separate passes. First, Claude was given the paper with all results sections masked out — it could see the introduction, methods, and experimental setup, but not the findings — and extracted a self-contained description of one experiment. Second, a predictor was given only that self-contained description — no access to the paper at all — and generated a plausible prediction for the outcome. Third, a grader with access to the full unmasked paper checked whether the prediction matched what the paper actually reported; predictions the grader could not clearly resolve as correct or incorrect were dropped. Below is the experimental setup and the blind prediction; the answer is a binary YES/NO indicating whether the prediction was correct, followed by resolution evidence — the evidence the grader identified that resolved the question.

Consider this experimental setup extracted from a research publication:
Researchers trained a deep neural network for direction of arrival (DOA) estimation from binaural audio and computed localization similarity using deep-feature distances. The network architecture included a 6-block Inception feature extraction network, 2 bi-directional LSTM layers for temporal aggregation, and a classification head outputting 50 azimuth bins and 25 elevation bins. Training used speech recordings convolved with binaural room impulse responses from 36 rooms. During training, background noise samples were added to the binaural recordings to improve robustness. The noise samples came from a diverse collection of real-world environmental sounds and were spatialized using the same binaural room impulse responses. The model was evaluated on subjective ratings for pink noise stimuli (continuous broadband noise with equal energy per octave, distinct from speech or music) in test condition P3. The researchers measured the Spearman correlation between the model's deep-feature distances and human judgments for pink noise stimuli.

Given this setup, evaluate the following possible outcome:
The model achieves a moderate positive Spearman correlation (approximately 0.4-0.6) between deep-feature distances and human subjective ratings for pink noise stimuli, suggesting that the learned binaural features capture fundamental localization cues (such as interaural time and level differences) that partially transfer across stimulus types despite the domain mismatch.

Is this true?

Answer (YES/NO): NO